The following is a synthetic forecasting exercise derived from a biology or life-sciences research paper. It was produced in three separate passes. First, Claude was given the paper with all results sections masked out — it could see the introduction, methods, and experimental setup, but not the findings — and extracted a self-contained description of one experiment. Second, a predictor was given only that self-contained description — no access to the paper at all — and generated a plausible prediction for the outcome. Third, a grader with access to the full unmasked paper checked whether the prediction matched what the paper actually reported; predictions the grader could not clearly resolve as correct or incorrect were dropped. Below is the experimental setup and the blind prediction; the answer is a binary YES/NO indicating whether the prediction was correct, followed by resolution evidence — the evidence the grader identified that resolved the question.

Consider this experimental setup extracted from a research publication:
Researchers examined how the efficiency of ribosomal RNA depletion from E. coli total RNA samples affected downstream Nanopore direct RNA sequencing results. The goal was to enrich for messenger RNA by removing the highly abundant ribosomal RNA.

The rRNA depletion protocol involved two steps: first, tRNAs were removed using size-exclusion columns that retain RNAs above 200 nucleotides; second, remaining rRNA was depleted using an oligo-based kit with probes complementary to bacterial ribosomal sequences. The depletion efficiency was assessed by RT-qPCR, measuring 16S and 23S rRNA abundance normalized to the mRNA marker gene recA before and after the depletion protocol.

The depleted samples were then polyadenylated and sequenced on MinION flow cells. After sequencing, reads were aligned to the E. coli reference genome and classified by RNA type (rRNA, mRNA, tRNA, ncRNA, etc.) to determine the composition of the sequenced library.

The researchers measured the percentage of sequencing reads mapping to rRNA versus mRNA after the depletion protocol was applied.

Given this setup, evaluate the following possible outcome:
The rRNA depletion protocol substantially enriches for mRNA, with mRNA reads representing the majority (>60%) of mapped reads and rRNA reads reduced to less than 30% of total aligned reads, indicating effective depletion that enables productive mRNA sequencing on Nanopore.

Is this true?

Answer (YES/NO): NO